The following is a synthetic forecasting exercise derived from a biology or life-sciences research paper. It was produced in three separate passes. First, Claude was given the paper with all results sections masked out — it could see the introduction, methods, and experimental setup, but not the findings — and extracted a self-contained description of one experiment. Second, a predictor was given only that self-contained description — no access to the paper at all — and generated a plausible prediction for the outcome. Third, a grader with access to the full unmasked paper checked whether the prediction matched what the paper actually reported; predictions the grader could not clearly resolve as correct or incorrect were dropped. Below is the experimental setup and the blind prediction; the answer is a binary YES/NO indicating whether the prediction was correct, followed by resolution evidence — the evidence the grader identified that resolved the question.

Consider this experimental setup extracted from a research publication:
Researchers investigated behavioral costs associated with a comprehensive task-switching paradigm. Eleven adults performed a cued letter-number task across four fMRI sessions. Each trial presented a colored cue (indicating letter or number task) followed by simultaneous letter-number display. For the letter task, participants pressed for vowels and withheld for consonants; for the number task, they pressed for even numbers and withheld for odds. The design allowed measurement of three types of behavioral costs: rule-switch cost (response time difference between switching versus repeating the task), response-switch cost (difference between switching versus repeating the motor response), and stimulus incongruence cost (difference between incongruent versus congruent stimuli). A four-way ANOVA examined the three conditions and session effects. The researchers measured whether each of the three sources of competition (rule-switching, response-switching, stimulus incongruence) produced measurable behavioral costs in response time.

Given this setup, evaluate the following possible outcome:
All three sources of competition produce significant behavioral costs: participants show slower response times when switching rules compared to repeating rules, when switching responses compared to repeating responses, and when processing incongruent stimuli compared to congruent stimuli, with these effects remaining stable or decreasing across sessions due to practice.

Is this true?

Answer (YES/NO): NO